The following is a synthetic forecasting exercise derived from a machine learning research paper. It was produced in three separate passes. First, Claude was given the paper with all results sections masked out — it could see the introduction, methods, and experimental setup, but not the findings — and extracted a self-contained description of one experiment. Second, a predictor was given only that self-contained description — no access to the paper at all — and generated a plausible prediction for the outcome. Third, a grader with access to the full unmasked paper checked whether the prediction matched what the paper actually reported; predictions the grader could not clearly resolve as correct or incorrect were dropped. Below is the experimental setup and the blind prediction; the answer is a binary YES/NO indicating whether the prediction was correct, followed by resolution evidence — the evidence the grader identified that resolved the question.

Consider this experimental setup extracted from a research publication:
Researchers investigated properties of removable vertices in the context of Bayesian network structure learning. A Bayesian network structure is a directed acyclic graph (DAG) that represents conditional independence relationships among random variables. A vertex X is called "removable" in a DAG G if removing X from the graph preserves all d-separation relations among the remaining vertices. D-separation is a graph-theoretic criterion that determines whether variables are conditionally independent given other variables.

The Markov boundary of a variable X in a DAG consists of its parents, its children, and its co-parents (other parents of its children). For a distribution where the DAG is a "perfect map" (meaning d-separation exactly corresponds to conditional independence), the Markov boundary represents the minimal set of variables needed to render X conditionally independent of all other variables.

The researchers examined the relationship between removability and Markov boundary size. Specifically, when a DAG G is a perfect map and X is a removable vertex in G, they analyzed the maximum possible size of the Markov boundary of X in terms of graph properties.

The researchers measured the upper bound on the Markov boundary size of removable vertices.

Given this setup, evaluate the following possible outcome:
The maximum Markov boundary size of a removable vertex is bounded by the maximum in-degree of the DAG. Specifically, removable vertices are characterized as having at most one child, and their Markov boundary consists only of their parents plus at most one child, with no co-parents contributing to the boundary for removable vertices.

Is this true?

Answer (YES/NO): NO